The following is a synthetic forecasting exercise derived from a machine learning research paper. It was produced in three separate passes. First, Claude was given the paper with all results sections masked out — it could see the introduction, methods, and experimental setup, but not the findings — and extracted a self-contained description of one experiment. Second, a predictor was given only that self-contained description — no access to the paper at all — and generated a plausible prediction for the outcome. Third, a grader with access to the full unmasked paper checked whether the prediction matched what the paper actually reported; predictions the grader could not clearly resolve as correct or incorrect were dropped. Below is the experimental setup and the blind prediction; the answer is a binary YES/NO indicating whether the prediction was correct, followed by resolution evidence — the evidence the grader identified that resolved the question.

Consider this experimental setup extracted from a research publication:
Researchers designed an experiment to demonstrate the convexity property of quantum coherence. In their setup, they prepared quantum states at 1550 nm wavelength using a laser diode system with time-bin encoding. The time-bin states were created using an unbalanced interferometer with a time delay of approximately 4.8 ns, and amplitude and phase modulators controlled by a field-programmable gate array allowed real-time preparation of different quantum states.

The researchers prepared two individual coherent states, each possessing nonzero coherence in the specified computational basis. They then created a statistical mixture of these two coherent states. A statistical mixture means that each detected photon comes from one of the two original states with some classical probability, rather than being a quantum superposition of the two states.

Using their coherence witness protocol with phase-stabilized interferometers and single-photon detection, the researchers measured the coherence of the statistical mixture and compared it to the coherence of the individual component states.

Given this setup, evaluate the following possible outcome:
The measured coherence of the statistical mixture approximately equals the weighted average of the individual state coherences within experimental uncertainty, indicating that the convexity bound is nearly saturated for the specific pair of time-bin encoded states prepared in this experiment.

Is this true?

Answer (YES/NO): NO